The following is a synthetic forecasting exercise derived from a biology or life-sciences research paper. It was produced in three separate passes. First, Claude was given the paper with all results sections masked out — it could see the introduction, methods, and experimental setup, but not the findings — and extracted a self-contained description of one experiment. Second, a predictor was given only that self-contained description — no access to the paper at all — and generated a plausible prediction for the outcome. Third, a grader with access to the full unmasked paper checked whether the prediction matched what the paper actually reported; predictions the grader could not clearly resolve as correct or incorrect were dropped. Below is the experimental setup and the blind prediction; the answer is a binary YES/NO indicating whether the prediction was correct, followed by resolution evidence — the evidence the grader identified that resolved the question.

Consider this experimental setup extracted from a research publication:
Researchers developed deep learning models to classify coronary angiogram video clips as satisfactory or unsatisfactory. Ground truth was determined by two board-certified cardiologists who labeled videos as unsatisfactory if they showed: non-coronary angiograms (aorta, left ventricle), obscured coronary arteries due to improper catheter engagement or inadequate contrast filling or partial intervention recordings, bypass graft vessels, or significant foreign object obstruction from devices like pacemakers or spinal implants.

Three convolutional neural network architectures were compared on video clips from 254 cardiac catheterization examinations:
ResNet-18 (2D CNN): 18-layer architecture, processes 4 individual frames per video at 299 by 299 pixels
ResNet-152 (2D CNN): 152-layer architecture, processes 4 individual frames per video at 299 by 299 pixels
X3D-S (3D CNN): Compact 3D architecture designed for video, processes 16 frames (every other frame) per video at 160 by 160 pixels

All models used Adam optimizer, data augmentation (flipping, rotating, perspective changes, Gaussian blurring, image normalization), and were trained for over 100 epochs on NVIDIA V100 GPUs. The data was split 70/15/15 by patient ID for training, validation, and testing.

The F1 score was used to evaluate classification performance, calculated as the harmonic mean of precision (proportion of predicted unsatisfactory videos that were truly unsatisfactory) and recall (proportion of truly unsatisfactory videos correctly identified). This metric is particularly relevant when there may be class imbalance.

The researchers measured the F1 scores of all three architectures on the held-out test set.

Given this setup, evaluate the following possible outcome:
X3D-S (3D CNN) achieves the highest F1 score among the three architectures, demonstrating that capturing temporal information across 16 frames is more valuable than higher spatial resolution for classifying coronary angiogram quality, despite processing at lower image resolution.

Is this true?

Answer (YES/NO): YES